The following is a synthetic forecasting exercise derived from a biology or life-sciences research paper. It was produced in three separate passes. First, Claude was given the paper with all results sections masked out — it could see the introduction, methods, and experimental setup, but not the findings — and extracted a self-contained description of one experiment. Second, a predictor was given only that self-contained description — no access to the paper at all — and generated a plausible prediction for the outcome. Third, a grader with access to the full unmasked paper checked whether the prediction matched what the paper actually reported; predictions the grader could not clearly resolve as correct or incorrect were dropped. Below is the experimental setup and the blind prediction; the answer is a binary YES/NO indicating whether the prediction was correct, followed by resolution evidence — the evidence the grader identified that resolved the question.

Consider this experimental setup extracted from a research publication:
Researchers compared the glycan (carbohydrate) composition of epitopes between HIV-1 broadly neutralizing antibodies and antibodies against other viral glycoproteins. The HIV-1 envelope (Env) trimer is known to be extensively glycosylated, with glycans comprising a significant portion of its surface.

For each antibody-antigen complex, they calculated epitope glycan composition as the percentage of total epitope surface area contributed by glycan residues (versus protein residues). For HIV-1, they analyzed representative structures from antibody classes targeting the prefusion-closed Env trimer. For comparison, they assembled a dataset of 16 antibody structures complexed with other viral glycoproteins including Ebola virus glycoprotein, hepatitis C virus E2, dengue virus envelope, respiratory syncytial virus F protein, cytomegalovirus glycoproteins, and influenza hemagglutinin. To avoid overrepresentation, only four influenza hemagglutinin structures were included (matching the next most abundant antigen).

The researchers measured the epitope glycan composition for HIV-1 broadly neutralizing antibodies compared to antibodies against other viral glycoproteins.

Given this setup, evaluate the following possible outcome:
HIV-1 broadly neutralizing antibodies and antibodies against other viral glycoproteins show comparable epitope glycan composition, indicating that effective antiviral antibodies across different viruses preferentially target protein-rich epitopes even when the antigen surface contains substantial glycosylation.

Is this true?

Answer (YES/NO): NO